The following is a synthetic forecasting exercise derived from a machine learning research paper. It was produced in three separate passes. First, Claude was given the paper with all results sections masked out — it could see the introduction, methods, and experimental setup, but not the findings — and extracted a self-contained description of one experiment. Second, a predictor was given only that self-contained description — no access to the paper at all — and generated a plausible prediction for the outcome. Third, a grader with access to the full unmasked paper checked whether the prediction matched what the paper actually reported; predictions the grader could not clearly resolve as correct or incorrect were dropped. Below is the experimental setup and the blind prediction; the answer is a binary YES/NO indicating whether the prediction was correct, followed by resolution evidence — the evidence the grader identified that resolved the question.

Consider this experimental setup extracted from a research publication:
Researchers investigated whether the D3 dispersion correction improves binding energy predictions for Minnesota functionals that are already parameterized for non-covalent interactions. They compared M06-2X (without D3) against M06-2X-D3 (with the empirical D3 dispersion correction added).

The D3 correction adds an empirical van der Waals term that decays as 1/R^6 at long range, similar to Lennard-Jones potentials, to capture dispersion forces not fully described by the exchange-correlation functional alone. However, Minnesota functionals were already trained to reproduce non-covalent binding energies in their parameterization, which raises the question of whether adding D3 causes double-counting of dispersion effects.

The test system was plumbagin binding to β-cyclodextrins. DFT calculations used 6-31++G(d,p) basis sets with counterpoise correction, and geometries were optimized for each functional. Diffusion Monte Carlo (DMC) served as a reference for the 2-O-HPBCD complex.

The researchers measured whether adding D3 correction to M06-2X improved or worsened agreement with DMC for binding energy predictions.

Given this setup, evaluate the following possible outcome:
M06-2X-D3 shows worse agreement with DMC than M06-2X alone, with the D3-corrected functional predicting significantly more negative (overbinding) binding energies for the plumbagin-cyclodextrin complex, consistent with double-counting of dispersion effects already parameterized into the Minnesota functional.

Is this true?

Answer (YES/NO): NO